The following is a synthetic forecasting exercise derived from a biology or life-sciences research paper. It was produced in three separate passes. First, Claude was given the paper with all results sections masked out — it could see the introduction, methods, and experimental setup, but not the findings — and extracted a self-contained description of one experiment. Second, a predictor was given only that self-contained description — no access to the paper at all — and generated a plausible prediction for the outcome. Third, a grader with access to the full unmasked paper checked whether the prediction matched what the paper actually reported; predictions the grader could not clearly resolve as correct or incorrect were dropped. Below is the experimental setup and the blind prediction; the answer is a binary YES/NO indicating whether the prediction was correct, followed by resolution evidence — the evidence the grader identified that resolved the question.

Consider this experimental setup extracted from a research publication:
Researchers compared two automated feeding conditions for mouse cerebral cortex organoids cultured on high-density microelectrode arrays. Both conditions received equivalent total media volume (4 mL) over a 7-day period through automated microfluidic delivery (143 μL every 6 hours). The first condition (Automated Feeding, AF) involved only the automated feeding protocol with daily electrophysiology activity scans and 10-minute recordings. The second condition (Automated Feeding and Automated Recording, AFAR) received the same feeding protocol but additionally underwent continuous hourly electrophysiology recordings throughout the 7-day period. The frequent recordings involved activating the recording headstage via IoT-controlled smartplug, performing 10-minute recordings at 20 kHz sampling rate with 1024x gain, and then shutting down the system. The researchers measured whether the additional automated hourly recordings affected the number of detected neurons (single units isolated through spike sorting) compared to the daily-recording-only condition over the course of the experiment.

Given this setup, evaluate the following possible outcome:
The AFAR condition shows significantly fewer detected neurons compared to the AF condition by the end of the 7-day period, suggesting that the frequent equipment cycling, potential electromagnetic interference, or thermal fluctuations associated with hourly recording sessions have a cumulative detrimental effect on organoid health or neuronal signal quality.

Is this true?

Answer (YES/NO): NO